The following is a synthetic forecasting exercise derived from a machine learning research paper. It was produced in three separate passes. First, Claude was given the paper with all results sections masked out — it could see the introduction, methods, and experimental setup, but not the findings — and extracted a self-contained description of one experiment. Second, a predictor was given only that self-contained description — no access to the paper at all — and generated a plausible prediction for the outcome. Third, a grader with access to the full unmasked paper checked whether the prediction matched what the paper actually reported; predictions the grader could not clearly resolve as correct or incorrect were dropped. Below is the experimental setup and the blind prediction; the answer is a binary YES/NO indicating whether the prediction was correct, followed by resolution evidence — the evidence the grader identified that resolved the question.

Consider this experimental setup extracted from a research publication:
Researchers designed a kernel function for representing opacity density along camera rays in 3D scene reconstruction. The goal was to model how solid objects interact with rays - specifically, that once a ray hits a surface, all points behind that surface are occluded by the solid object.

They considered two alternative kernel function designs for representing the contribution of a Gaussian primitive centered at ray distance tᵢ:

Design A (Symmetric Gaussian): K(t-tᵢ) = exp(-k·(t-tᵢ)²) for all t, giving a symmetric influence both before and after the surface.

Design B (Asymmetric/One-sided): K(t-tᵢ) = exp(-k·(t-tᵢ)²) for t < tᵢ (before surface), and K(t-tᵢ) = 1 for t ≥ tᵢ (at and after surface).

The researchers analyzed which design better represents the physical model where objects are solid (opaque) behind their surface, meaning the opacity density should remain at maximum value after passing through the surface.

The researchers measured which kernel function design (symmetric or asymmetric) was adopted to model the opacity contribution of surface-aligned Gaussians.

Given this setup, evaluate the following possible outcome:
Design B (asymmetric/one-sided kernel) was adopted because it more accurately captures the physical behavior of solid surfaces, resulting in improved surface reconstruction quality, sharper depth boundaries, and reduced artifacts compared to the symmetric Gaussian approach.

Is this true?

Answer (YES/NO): NO